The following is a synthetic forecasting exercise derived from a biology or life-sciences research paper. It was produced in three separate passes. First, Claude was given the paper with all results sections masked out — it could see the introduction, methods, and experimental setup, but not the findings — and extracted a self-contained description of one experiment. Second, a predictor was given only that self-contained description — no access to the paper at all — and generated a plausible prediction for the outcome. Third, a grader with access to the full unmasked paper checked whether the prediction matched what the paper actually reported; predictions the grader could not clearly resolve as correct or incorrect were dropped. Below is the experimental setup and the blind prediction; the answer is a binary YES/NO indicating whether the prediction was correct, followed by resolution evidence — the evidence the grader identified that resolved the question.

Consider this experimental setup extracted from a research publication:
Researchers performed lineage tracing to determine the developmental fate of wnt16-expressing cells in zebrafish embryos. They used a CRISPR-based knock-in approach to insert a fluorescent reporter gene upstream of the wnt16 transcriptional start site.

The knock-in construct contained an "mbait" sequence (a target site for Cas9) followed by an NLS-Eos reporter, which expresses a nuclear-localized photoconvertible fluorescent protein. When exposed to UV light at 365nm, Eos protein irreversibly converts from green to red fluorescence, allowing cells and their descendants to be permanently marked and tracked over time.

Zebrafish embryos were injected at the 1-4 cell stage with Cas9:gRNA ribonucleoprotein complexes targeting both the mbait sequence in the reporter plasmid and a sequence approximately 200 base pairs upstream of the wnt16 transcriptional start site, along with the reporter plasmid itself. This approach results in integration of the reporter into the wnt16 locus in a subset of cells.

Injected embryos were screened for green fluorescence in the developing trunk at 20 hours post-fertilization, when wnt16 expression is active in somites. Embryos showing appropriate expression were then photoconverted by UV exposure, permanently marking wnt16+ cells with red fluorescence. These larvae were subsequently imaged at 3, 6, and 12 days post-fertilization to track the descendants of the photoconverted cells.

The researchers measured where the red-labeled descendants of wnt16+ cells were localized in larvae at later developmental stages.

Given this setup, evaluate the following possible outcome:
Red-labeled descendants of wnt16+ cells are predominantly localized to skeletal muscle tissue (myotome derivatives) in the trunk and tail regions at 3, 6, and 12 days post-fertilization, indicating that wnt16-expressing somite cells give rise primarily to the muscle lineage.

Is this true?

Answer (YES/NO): YES